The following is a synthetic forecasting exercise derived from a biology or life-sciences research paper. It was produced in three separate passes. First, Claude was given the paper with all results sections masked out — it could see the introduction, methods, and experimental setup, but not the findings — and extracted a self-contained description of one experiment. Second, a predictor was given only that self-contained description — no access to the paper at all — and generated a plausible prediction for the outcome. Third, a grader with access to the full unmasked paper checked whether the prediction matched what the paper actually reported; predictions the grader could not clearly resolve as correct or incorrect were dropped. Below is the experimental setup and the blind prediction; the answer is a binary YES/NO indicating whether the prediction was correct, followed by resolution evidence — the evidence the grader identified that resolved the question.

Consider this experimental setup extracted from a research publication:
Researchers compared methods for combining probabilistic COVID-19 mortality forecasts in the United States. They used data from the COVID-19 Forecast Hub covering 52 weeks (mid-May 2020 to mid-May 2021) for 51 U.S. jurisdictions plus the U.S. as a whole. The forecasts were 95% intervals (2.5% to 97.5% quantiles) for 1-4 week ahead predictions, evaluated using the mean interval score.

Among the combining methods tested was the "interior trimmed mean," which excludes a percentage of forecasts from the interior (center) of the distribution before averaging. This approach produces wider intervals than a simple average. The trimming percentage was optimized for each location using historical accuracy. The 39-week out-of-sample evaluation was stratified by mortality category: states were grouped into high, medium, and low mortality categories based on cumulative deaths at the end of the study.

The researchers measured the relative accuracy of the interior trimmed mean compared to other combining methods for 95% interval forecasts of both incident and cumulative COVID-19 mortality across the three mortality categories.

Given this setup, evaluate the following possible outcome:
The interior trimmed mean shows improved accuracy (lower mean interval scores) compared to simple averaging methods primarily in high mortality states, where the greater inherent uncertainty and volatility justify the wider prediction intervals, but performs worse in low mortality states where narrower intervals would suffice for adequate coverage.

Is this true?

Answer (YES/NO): NO